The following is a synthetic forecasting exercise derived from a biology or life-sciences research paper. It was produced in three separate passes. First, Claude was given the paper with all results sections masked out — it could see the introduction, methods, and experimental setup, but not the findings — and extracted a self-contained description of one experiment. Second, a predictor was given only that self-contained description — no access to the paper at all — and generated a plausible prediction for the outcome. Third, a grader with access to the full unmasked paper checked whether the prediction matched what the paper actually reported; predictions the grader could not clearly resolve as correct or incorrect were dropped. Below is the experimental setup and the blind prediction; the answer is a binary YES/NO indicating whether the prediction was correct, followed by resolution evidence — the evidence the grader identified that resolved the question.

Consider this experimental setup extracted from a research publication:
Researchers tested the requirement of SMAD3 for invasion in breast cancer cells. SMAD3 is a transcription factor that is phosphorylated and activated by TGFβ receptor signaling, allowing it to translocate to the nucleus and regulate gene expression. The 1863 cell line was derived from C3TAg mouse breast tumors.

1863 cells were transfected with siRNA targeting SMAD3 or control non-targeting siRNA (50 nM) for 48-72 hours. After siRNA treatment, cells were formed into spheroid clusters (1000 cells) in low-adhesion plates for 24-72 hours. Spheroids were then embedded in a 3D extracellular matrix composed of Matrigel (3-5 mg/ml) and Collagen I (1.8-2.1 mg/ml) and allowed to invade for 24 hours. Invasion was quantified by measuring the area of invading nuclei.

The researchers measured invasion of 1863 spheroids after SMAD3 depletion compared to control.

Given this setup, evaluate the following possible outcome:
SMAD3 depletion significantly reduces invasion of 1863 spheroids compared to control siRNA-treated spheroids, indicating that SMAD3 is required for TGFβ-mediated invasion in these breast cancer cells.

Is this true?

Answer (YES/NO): YES